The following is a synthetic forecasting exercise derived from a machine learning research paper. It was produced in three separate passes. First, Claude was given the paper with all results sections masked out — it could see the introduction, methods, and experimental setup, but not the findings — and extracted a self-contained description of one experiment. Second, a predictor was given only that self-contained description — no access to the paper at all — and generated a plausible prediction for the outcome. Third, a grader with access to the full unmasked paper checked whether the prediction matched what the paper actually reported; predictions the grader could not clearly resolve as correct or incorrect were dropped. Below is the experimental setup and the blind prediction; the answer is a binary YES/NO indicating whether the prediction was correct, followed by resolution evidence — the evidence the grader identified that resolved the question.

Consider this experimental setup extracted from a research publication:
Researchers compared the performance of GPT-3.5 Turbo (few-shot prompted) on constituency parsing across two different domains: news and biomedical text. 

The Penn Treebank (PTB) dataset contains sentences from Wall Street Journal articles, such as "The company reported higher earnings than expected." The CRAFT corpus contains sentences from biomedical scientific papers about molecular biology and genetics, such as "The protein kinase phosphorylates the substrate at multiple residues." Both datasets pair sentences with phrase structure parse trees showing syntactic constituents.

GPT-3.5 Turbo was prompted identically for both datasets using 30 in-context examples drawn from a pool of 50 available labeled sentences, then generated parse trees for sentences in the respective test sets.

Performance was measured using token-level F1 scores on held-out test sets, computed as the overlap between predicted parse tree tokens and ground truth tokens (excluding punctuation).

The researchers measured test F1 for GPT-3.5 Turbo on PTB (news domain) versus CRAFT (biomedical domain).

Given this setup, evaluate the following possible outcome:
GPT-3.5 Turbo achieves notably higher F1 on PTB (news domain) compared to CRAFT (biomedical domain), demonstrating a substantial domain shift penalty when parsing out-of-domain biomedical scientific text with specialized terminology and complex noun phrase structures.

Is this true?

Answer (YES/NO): YES